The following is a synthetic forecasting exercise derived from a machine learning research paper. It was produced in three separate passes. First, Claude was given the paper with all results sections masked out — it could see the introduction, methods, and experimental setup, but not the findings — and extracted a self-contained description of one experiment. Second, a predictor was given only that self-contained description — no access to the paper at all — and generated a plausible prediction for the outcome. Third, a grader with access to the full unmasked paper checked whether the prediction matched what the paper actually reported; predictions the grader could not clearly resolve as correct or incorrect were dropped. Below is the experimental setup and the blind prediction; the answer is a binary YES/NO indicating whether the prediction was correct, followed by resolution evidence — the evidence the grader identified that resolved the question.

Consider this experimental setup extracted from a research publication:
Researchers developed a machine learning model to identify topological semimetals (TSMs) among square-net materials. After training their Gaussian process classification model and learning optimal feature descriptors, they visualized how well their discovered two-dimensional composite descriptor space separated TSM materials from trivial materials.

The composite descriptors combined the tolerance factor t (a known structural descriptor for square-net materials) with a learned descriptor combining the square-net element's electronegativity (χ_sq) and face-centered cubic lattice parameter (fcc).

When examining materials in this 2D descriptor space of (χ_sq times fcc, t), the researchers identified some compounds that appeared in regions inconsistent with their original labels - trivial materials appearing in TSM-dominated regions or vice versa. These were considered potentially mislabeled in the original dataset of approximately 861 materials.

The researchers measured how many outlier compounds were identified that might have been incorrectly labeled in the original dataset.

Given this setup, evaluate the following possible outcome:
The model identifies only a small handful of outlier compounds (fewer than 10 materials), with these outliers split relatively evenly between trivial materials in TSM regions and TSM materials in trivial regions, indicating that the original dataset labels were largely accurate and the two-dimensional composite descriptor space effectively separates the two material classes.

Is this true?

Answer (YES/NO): NO